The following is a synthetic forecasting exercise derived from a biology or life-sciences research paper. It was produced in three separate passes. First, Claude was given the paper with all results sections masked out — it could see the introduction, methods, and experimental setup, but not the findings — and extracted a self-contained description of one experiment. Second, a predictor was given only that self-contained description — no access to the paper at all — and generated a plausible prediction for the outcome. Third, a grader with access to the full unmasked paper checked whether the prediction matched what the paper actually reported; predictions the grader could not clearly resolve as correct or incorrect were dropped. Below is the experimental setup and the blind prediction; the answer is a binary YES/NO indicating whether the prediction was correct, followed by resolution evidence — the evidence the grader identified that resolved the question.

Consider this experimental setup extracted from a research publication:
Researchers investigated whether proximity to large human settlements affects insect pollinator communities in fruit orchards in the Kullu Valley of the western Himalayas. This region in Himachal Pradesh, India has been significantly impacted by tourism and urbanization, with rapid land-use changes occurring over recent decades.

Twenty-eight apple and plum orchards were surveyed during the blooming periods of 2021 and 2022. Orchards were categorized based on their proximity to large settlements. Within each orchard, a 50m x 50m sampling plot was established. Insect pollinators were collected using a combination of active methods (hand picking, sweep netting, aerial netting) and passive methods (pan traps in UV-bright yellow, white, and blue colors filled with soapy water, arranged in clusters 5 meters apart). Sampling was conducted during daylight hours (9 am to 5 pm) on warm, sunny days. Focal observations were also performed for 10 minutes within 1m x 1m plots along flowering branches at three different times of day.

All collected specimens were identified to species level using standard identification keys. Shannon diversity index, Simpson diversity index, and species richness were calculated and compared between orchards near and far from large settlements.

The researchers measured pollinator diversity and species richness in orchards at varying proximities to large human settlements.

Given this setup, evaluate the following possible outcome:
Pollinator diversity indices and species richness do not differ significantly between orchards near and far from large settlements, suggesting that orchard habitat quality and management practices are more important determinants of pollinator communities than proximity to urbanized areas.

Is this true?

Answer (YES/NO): NO